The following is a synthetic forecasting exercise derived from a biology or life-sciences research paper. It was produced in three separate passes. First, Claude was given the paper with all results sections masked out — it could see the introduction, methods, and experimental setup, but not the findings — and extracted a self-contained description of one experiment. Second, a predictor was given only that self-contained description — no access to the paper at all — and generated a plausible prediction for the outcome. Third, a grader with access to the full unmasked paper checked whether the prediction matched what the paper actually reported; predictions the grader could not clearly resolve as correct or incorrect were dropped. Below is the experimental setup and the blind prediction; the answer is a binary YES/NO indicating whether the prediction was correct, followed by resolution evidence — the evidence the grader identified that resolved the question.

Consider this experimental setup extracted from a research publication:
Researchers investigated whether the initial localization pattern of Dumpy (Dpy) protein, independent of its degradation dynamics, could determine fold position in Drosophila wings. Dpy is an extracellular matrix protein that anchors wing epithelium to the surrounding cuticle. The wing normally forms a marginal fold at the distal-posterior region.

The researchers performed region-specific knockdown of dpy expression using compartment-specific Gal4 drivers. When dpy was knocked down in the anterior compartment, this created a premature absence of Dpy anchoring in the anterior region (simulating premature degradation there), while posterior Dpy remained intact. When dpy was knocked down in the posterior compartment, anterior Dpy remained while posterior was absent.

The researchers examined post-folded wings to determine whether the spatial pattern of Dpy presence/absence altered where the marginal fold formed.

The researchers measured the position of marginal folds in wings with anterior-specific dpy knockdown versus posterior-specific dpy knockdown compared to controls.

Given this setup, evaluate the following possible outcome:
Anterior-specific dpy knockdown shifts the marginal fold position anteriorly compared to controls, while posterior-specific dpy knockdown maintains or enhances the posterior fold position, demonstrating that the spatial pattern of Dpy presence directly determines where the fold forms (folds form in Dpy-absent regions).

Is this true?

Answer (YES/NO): YES